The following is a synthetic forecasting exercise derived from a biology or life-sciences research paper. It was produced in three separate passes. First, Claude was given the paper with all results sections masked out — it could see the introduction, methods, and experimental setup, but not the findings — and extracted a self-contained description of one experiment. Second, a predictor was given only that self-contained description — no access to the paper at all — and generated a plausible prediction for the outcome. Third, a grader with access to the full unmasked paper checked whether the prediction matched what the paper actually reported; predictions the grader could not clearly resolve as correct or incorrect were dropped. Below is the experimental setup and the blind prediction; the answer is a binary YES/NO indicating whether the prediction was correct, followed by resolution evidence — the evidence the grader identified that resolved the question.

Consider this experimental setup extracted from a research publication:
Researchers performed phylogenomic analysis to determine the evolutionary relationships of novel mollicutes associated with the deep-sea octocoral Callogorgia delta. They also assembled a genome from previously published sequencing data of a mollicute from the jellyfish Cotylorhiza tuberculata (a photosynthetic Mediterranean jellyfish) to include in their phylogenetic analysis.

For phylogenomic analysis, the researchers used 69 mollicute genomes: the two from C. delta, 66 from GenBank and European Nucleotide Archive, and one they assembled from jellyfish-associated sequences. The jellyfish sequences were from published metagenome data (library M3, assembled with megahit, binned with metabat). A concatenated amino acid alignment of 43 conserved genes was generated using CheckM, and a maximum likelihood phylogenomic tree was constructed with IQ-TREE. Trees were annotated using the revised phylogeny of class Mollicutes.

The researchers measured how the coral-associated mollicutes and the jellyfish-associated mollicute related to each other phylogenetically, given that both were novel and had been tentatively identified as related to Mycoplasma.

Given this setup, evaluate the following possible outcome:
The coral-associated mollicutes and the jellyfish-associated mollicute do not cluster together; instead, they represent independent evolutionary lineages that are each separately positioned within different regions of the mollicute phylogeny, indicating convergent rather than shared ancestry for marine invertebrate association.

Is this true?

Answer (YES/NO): NO